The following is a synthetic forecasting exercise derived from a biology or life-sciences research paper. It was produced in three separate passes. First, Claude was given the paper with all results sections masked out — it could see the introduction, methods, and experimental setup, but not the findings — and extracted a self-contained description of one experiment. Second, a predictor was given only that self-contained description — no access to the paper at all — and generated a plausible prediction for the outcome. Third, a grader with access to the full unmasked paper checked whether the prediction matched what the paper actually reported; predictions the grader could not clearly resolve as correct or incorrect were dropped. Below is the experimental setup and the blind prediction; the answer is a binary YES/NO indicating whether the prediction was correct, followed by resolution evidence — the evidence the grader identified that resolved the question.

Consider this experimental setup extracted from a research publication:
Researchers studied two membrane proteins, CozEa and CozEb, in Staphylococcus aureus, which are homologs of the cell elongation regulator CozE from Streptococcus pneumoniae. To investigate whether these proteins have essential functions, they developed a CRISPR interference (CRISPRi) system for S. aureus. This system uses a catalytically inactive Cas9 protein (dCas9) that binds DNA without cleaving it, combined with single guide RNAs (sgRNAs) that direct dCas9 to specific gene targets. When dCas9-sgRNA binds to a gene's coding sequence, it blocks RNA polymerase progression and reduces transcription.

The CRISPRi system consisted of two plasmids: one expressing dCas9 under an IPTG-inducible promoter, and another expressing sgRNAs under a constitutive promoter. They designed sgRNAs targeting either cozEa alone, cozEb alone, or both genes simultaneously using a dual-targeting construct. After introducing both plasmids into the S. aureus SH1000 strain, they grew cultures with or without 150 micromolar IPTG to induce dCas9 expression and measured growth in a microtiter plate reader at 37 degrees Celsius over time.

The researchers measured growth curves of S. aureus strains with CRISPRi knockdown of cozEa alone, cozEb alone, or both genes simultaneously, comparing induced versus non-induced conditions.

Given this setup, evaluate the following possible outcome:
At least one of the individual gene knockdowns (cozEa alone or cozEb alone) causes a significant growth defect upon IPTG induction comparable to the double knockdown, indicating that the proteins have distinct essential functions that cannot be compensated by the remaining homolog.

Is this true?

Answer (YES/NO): NO